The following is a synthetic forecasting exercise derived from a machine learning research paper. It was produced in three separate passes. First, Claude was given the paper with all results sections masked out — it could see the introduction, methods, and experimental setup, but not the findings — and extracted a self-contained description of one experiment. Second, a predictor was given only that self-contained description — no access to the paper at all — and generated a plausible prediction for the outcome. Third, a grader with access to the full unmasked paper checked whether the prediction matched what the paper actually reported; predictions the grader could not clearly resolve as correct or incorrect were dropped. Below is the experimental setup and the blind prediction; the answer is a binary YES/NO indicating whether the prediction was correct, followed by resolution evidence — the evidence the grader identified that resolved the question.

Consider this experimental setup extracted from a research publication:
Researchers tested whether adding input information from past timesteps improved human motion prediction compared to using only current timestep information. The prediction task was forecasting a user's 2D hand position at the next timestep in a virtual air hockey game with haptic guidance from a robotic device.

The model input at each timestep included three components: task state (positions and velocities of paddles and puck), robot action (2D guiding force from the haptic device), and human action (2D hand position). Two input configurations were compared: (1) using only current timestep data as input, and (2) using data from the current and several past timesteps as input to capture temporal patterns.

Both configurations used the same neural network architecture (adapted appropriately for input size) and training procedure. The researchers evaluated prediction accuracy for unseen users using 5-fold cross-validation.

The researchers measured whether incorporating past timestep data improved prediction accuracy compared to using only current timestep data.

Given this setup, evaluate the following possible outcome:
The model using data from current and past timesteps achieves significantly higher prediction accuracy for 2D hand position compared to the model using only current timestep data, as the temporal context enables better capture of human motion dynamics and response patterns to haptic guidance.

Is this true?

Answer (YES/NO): NO